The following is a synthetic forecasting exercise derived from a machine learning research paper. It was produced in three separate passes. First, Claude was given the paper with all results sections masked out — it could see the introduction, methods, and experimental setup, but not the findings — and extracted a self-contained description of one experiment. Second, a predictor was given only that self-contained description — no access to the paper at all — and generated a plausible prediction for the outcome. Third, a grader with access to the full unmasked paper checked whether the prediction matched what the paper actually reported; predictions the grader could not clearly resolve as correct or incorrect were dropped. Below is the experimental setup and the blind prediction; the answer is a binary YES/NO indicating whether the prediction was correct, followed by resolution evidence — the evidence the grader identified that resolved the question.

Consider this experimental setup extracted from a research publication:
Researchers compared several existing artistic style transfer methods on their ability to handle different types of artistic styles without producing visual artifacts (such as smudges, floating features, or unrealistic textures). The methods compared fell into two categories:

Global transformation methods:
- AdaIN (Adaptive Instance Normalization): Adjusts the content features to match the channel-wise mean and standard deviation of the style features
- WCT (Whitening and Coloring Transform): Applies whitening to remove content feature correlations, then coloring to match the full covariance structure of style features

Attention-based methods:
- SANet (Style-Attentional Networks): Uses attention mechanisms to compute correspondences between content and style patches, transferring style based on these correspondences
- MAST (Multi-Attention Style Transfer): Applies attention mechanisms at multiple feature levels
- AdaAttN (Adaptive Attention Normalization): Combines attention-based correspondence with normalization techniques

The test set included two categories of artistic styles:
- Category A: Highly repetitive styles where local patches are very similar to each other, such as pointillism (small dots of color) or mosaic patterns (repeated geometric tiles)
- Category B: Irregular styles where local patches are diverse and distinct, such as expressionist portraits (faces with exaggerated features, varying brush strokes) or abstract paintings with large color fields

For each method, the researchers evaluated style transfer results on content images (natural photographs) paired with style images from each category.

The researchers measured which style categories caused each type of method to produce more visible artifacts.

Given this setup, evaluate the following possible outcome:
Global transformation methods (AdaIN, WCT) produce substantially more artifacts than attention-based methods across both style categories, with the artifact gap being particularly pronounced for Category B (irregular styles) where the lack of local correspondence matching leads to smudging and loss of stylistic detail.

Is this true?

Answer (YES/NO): NO